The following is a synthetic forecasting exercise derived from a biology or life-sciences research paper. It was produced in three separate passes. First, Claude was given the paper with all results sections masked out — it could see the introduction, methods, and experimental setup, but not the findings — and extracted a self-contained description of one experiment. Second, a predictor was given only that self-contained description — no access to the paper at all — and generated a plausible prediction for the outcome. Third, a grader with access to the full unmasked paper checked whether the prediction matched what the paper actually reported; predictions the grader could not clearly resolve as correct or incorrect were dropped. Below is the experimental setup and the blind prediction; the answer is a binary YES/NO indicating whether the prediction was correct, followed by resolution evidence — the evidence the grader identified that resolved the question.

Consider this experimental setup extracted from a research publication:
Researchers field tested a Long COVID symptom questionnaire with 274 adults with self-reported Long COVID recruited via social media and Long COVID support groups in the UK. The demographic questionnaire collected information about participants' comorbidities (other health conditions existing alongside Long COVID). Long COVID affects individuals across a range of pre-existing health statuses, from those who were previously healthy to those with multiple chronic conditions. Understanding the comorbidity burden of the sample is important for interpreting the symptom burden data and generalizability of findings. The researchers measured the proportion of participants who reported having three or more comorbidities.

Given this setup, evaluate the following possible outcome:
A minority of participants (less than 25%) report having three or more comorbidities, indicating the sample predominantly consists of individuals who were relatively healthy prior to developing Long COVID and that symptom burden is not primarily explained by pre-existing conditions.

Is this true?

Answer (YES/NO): NO